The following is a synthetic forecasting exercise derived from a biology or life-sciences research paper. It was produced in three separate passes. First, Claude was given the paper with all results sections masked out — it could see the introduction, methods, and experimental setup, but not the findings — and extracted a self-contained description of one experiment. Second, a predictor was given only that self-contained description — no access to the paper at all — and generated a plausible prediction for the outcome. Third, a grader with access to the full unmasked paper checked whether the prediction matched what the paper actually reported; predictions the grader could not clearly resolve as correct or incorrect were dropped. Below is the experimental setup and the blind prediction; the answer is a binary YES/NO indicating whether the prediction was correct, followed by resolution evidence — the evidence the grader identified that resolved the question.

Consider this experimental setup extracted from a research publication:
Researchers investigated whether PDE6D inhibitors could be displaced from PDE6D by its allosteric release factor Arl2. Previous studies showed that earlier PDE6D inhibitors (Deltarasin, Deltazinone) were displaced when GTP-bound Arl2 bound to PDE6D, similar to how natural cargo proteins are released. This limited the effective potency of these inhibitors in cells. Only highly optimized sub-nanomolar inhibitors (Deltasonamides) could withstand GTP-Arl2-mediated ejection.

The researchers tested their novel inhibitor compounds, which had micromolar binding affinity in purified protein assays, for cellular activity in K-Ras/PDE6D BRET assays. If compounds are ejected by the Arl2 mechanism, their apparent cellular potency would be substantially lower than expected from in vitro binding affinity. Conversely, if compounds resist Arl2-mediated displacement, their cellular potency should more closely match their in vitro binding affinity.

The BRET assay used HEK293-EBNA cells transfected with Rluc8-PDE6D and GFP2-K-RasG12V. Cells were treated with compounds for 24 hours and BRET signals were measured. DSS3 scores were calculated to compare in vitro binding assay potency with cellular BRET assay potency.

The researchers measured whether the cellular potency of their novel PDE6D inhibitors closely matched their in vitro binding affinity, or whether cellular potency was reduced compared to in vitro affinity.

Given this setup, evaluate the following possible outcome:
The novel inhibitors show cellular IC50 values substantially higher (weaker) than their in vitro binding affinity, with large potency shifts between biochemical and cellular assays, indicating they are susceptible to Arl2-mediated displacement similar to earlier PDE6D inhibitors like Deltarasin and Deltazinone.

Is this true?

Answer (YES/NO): NO